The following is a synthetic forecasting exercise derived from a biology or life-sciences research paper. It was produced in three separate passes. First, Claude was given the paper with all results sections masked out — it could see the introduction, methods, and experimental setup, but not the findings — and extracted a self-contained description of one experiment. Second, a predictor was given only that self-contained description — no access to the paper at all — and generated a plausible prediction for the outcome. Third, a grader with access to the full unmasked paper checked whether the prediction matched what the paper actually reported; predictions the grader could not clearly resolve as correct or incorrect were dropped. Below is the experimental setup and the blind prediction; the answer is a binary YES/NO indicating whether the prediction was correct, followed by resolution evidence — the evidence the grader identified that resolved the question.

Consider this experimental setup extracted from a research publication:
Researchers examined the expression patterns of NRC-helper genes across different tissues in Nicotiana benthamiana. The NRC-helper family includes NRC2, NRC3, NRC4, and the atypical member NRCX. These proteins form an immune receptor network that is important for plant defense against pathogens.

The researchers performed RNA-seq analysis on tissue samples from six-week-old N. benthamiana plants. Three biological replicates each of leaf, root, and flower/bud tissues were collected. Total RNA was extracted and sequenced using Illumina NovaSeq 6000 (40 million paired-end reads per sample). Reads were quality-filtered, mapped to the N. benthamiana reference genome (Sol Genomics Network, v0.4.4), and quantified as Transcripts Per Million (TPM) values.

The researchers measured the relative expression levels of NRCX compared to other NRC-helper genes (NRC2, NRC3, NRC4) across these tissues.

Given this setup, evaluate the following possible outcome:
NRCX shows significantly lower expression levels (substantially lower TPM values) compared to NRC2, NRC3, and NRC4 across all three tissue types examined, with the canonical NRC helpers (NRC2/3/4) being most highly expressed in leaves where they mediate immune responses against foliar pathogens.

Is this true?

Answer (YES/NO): NO